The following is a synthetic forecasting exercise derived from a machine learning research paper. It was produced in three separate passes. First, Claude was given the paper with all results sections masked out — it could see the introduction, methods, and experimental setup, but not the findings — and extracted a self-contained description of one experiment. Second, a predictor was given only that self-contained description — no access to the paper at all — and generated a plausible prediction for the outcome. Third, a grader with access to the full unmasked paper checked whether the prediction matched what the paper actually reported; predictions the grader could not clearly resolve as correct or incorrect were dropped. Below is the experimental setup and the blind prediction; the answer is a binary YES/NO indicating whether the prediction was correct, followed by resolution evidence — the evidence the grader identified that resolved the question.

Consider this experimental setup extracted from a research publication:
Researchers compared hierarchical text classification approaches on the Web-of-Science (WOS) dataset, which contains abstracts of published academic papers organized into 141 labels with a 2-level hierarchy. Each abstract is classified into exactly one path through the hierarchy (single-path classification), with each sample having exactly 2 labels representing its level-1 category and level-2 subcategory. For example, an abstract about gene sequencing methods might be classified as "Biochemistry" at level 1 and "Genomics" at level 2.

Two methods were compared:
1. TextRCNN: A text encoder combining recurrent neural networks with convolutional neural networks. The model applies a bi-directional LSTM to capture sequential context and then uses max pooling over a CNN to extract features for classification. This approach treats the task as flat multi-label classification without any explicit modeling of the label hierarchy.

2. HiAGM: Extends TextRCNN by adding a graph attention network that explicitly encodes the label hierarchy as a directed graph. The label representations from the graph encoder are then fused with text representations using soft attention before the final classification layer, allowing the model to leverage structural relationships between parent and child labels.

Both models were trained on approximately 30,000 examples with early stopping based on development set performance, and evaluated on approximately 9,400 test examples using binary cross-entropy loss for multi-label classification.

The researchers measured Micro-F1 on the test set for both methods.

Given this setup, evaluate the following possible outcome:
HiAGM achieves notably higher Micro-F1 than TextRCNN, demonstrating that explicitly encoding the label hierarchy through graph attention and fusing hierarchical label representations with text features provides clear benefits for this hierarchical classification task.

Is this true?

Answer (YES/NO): YES